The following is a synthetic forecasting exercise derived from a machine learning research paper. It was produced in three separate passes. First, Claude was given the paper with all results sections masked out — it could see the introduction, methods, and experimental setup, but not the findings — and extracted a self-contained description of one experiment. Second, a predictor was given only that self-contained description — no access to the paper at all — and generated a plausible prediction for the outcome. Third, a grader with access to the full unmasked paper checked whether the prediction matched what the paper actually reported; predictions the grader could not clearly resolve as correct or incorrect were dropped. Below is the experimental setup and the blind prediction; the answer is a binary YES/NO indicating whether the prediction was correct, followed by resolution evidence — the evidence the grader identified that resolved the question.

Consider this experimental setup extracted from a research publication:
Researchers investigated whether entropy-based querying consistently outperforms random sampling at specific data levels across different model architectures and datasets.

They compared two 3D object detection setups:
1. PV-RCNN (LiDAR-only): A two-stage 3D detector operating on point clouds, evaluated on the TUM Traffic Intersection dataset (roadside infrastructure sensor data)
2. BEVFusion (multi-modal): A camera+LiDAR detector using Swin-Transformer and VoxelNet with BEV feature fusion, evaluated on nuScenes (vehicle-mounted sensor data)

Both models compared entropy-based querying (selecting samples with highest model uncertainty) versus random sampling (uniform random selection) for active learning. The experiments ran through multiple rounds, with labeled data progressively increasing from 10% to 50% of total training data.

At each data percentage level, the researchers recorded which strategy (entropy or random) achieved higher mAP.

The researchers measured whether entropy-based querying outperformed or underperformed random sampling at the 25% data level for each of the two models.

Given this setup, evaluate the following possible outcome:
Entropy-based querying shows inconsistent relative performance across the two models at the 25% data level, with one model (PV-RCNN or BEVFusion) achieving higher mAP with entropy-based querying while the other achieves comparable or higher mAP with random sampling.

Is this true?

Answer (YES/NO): NO